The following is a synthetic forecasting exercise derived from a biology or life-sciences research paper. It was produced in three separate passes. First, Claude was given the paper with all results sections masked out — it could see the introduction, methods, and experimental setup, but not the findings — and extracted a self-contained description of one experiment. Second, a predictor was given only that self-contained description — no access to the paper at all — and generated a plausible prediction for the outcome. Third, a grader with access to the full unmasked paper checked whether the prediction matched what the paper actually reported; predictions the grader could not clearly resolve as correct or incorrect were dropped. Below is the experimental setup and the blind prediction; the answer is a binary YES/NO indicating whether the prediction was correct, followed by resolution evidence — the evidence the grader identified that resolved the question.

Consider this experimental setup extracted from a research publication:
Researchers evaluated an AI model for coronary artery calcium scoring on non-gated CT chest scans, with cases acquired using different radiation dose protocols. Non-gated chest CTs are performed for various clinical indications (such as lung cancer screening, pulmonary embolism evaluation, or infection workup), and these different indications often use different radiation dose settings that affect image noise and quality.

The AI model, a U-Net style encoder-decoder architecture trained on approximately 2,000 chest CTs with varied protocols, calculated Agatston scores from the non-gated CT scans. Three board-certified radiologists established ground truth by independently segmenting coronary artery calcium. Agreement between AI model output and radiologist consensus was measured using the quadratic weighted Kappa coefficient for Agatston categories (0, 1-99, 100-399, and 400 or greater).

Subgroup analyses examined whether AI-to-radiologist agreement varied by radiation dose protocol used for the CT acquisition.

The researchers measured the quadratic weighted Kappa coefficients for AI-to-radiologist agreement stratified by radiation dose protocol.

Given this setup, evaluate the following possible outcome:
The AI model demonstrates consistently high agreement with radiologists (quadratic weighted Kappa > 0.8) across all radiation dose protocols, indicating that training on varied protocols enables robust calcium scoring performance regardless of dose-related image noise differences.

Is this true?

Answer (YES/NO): YES